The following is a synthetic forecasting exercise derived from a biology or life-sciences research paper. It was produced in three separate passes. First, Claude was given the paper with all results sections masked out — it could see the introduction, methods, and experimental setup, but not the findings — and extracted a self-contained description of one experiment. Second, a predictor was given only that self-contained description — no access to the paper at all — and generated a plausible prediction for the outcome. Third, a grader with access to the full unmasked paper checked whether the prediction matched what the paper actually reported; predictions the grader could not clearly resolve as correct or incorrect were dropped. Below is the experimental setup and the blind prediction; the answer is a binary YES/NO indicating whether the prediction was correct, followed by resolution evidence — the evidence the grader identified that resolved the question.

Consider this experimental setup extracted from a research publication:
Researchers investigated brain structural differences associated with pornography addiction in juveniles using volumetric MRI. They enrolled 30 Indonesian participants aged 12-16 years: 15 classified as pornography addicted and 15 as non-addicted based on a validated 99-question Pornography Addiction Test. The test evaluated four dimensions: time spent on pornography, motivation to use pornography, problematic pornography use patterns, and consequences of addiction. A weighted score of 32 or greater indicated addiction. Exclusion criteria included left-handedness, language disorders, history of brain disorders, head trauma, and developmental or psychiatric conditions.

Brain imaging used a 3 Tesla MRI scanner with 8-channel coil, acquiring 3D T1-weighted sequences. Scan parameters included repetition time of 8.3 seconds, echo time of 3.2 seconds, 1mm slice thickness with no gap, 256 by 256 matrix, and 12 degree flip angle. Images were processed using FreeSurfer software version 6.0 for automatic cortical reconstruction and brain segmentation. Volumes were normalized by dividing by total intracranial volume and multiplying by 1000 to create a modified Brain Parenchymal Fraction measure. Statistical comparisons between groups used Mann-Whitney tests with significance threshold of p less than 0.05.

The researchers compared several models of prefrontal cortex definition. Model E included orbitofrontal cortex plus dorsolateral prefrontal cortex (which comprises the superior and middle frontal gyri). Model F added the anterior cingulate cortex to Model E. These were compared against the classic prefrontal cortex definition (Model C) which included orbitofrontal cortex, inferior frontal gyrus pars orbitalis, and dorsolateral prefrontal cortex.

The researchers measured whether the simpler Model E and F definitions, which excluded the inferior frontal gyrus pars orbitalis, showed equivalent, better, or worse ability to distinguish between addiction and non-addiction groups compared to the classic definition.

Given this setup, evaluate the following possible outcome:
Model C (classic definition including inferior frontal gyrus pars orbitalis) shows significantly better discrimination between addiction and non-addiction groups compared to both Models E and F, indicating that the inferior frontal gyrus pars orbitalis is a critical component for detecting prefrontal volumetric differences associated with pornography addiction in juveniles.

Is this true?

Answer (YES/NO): NO